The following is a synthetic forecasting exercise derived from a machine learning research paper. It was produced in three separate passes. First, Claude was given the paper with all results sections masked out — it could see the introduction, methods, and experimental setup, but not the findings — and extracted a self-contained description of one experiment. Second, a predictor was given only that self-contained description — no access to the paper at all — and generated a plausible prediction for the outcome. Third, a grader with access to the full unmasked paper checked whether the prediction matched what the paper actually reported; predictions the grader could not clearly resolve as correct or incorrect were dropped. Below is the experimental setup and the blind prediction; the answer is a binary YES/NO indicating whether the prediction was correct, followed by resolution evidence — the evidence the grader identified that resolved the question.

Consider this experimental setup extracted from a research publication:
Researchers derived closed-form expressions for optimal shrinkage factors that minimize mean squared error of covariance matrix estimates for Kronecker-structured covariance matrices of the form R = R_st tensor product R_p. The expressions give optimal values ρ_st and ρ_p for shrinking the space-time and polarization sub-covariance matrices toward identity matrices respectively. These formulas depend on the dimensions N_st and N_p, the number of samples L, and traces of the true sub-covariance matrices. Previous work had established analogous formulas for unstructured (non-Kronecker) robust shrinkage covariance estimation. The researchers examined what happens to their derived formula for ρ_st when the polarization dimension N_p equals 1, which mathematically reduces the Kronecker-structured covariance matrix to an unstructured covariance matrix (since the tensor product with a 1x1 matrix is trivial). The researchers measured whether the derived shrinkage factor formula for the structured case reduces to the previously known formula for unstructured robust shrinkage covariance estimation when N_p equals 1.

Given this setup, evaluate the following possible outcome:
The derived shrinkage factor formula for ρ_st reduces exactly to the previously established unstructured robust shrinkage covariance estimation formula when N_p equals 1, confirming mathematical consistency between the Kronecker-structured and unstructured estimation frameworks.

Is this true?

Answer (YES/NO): YES